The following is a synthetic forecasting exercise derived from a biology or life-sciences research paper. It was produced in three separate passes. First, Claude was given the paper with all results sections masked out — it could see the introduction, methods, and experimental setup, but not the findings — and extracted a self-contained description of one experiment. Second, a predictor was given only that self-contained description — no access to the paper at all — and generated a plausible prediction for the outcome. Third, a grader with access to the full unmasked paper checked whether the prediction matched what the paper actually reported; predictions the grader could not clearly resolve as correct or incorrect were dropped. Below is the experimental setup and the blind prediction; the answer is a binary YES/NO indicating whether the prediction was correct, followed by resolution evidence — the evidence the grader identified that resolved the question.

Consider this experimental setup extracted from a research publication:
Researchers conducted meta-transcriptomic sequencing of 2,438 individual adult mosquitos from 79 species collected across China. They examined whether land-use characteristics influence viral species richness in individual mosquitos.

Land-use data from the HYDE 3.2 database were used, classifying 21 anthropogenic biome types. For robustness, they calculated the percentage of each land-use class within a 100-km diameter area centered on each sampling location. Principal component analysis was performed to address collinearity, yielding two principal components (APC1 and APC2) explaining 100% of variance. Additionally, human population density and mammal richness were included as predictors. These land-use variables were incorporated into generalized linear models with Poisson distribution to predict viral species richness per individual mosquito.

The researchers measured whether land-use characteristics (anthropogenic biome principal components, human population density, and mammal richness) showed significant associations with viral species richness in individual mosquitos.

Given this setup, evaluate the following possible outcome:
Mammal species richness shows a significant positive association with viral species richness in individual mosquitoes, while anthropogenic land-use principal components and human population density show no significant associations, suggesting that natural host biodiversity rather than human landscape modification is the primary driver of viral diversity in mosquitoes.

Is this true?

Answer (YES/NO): NO